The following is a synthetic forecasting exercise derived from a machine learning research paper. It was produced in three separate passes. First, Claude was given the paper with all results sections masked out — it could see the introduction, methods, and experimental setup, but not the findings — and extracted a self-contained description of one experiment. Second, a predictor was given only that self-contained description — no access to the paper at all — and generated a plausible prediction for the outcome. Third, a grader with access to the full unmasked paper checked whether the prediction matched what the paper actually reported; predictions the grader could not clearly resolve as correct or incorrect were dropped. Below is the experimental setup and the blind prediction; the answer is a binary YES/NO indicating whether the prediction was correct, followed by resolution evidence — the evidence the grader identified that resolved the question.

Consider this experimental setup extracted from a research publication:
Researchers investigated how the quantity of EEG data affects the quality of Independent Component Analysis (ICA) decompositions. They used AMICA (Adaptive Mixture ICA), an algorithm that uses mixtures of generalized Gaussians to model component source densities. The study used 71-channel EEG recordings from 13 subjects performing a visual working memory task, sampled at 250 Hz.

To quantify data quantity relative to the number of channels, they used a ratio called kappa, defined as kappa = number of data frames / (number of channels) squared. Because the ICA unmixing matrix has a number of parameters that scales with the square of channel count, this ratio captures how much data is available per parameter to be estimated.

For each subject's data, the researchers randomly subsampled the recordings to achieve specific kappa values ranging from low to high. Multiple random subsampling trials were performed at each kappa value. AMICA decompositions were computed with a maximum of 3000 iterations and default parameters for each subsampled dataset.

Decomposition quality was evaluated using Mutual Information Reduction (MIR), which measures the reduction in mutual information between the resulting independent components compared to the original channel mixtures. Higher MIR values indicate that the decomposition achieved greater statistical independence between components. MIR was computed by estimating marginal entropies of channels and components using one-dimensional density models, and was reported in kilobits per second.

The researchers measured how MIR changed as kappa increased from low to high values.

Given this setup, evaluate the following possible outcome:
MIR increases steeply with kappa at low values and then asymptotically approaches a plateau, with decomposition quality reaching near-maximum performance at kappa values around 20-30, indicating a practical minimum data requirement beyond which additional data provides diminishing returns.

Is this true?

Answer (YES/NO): NO